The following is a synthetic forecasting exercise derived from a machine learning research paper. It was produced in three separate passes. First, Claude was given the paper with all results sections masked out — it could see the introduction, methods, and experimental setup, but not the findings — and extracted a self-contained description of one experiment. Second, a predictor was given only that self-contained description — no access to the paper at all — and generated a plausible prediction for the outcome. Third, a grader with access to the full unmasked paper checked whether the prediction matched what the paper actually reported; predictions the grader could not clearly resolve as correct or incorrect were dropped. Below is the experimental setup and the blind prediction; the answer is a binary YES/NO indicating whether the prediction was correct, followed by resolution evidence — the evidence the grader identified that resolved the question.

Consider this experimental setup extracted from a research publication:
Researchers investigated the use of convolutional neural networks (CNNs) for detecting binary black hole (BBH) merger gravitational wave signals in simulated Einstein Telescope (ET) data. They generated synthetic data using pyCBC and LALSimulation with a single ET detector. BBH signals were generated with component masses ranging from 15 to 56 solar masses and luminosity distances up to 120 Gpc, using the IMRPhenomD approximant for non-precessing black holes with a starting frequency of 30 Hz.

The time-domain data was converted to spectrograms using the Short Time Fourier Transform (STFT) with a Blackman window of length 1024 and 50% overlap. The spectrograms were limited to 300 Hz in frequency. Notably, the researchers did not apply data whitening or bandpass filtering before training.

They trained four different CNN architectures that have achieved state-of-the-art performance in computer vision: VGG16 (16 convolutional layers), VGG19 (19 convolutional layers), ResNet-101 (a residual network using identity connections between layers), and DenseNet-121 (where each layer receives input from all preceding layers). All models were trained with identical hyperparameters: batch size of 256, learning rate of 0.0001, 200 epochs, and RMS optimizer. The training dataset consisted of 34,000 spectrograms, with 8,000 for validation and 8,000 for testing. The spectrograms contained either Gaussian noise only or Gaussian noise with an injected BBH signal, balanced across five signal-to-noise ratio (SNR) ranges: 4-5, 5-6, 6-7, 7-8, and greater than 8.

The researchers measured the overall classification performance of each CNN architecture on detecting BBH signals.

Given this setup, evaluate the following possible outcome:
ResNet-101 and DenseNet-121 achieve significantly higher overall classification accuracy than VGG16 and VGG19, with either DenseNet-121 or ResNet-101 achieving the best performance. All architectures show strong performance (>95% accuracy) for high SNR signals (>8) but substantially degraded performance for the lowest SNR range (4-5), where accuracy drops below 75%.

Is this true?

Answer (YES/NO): NO